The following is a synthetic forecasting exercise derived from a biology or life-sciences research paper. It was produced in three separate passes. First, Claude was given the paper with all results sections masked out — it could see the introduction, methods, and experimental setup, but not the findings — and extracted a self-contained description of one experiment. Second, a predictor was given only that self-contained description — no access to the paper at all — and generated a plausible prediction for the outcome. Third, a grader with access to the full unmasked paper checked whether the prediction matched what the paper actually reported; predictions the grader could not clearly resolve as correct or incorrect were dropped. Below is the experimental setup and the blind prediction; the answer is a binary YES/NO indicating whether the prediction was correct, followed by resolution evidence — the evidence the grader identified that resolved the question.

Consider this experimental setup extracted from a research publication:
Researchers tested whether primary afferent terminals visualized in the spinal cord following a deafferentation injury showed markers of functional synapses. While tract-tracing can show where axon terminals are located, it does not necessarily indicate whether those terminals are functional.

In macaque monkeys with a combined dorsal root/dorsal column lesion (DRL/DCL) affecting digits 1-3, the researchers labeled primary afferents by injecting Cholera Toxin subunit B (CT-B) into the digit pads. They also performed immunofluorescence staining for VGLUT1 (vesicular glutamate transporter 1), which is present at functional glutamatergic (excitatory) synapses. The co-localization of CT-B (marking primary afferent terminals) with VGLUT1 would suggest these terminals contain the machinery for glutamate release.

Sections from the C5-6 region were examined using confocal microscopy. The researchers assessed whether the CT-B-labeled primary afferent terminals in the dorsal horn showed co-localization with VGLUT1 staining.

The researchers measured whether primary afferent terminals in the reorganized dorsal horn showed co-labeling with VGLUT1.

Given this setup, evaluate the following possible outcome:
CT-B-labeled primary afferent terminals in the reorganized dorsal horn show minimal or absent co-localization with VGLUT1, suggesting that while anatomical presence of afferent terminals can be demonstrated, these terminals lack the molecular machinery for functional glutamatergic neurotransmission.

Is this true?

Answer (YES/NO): NO